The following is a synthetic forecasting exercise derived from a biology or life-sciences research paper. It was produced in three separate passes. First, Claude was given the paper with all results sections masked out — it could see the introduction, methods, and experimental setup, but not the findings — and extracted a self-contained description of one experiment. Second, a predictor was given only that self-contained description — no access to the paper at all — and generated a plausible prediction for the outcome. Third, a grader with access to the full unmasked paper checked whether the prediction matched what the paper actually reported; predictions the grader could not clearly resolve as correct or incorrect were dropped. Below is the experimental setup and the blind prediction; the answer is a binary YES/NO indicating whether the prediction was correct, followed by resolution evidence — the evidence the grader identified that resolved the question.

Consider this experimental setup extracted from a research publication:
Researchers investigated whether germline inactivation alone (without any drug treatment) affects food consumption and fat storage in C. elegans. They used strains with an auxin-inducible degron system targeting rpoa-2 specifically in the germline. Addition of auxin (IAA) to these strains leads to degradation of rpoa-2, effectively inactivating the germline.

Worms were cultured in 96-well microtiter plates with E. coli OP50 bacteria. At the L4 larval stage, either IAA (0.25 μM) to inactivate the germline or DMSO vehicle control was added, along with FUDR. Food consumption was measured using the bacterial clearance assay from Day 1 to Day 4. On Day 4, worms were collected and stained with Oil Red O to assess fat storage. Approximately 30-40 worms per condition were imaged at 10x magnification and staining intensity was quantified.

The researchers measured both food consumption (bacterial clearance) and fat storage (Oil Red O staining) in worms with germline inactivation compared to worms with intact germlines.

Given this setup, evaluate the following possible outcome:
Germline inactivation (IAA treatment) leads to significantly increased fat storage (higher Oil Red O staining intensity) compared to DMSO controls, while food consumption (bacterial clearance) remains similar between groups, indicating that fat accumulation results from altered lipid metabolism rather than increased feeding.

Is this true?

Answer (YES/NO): NO